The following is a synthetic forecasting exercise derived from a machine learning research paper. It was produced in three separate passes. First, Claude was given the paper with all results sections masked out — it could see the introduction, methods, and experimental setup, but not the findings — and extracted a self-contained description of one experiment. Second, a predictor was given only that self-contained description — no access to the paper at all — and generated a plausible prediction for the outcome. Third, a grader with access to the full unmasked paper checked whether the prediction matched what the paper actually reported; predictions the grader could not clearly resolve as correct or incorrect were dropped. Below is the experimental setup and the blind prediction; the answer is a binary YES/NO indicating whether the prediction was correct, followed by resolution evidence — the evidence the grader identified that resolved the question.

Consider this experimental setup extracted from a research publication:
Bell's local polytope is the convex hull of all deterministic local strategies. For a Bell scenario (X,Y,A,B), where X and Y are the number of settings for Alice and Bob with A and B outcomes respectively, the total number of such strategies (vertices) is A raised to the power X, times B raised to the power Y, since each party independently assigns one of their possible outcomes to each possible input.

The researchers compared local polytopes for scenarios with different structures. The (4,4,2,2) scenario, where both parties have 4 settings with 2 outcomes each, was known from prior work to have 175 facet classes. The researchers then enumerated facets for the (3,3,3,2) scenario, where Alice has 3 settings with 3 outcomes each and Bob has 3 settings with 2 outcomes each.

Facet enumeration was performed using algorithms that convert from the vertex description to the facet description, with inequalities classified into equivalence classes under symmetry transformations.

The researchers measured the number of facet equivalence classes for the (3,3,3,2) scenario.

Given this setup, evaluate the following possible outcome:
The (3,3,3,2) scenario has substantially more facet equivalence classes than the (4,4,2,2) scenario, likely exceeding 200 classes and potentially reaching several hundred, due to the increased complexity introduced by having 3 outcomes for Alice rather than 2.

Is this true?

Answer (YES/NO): NO